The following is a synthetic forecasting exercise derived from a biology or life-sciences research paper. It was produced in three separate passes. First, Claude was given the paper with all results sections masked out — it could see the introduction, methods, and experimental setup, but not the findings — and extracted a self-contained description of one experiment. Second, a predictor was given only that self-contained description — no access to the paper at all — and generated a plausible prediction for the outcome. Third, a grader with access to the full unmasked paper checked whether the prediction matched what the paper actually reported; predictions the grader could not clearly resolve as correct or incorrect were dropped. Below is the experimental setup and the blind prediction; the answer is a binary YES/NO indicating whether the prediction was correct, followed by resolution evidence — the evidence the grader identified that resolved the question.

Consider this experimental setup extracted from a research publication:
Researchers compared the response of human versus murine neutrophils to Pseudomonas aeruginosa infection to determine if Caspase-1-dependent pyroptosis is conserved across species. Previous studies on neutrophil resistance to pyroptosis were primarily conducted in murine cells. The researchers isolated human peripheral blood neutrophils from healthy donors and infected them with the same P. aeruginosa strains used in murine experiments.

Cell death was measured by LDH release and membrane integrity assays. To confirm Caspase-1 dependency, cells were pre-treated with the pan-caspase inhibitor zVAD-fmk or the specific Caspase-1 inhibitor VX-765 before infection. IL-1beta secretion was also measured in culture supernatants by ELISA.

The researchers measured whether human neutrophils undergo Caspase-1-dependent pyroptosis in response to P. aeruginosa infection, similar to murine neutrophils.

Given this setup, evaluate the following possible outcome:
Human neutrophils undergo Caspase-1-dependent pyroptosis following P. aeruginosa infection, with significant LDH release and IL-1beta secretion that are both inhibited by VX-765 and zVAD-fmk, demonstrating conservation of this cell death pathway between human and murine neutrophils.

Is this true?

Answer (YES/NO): YES